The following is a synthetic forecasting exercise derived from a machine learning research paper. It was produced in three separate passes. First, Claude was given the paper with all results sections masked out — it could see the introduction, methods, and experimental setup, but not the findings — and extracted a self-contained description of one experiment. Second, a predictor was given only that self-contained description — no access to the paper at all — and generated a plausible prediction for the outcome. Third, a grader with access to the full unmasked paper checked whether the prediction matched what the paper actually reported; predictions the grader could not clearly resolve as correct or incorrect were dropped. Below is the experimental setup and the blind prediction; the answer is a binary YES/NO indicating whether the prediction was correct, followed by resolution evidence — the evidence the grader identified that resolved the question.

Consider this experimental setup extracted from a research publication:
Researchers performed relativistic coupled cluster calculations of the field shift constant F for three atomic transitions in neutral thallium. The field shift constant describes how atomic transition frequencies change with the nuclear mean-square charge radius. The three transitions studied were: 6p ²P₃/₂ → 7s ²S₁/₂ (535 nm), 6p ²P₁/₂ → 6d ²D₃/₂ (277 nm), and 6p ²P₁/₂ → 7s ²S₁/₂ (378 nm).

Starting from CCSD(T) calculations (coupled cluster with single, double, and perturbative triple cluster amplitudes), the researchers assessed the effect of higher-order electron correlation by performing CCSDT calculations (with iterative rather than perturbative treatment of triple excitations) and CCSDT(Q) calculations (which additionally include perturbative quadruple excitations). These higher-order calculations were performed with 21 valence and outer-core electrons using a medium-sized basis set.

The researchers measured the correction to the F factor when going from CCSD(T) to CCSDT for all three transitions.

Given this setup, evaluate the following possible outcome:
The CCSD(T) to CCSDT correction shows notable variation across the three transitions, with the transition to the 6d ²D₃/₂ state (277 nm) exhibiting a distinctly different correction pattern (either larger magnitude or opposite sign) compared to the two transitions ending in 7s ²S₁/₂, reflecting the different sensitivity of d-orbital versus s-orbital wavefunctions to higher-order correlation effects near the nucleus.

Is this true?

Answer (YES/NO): YES